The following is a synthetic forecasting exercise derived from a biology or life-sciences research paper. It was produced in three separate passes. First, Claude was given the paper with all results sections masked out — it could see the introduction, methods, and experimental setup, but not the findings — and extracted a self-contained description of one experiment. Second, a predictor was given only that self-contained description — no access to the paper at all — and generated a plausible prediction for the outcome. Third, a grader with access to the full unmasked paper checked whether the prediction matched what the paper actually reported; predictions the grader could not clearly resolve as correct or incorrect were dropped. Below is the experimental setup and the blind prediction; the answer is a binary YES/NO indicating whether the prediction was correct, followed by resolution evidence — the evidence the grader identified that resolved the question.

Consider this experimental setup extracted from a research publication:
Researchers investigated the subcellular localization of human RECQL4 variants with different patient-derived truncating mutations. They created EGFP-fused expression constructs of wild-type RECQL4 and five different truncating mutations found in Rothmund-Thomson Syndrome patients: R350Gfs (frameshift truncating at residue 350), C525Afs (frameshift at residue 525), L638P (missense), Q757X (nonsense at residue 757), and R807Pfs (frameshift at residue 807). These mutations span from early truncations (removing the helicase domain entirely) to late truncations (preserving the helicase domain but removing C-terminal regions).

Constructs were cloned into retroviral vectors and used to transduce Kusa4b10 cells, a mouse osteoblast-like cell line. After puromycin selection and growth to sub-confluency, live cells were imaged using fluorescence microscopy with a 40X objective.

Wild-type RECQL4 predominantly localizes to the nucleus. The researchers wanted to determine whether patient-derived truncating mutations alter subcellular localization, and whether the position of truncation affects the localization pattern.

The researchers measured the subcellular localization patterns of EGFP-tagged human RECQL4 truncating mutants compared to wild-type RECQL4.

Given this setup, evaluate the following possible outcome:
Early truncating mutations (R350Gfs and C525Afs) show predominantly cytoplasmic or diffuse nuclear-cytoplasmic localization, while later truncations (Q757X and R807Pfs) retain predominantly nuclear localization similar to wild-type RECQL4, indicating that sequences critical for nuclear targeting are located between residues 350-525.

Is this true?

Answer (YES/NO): NO